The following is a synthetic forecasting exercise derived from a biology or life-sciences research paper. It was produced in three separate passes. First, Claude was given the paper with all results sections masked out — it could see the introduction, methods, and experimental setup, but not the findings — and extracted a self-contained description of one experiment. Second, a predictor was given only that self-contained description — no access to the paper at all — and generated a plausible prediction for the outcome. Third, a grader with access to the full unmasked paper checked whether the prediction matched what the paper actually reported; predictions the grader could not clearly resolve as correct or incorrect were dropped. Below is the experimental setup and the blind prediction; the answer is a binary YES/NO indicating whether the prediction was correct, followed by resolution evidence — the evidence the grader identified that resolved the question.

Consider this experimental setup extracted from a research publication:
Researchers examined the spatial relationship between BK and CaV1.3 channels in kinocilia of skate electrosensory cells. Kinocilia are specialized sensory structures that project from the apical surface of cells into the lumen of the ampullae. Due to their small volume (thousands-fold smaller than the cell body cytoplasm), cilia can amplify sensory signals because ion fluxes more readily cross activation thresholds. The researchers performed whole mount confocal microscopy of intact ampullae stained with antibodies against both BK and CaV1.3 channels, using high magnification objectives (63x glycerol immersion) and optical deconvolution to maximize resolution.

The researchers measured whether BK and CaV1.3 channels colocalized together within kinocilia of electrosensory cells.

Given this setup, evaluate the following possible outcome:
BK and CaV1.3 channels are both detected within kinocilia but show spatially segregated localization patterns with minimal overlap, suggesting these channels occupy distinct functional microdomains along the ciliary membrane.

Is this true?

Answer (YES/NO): NO